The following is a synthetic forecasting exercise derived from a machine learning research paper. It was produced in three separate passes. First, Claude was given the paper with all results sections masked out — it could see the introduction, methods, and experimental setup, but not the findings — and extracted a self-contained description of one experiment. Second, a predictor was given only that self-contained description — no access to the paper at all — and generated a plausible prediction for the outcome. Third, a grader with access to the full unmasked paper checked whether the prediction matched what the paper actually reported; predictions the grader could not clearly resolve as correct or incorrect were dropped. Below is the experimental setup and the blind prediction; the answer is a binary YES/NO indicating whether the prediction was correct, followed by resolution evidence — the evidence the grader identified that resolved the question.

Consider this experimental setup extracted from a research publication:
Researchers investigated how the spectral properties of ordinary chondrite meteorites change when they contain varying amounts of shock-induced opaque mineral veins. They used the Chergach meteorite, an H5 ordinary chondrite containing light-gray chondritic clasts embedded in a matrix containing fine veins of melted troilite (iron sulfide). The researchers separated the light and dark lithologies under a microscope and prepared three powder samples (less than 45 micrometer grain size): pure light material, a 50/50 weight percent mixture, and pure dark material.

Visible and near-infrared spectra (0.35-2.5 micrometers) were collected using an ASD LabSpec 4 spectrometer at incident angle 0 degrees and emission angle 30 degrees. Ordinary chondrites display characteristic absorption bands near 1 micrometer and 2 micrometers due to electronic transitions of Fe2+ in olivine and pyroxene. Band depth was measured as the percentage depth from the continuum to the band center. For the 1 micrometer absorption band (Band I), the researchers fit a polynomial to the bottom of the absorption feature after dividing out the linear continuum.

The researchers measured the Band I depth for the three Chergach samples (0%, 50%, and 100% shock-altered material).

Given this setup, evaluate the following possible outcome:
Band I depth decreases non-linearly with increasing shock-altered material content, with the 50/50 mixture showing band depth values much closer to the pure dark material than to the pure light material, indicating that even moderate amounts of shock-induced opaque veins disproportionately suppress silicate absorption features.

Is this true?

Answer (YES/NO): NO